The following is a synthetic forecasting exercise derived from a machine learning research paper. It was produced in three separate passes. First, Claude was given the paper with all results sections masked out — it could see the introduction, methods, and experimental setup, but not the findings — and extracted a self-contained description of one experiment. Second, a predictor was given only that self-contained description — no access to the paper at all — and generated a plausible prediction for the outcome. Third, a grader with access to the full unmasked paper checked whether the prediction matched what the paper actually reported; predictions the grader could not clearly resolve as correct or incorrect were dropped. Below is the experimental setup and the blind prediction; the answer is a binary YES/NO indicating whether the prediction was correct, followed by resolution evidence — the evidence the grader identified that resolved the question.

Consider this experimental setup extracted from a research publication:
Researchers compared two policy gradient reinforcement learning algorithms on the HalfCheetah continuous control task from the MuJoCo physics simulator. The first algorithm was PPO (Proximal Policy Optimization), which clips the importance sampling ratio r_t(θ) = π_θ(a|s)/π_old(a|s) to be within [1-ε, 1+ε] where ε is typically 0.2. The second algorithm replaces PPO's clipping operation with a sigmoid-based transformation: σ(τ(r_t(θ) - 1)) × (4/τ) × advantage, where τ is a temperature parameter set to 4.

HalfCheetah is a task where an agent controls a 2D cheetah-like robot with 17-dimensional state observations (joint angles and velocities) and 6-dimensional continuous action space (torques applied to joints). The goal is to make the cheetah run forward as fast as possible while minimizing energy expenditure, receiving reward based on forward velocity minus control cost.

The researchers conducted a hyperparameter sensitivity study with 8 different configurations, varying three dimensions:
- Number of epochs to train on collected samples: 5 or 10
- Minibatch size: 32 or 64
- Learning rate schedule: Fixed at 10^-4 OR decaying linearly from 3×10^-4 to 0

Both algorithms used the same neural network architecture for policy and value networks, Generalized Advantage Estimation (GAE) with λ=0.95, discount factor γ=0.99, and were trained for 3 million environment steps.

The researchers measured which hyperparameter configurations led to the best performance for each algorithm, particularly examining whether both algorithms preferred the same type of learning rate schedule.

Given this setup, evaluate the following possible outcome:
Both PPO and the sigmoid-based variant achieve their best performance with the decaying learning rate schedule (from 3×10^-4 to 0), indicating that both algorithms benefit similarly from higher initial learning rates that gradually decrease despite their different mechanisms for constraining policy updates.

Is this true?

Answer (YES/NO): NO